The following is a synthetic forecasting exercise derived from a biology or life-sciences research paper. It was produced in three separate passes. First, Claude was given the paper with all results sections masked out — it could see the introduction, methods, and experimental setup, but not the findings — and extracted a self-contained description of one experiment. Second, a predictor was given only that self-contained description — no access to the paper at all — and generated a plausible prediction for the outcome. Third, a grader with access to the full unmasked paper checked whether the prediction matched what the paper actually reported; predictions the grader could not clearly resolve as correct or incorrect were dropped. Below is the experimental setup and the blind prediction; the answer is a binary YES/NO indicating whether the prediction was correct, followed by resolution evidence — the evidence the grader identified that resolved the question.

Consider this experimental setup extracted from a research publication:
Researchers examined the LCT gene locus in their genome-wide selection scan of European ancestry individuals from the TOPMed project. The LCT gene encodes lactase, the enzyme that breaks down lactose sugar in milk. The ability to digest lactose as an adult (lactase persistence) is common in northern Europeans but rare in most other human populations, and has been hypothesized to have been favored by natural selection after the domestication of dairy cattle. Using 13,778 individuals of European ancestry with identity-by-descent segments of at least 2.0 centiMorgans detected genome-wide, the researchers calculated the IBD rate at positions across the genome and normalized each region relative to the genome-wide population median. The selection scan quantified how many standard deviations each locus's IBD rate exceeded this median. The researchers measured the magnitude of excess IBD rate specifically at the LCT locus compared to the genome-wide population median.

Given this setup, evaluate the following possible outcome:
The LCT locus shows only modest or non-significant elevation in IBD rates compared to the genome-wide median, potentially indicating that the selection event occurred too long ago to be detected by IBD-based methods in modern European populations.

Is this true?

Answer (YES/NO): NO